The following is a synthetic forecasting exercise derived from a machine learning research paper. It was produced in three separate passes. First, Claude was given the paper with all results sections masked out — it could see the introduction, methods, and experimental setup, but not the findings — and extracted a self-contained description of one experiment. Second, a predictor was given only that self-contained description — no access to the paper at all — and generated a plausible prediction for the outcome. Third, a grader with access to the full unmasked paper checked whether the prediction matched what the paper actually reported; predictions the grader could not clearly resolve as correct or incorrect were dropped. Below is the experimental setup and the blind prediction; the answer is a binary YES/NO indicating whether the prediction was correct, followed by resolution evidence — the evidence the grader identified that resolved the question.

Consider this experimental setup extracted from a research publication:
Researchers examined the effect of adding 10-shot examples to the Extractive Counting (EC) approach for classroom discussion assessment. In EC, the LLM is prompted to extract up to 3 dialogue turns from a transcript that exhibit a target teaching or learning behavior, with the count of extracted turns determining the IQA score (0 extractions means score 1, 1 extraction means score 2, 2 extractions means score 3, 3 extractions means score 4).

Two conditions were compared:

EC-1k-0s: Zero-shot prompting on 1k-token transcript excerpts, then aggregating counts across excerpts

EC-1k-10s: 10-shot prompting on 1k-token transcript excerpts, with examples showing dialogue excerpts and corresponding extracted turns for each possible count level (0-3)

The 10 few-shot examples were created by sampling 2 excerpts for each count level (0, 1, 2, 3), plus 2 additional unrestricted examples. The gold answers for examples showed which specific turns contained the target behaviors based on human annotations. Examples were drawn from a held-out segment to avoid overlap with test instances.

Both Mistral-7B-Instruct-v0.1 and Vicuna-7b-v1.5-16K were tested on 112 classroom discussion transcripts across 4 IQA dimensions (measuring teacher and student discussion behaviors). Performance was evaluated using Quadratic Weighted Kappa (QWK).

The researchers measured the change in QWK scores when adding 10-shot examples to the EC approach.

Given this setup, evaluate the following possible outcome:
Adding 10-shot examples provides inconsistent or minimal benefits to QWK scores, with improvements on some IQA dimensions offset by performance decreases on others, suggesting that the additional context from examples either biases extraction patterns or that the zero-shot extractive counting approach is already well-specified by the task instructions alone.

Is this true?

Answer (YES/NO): NO